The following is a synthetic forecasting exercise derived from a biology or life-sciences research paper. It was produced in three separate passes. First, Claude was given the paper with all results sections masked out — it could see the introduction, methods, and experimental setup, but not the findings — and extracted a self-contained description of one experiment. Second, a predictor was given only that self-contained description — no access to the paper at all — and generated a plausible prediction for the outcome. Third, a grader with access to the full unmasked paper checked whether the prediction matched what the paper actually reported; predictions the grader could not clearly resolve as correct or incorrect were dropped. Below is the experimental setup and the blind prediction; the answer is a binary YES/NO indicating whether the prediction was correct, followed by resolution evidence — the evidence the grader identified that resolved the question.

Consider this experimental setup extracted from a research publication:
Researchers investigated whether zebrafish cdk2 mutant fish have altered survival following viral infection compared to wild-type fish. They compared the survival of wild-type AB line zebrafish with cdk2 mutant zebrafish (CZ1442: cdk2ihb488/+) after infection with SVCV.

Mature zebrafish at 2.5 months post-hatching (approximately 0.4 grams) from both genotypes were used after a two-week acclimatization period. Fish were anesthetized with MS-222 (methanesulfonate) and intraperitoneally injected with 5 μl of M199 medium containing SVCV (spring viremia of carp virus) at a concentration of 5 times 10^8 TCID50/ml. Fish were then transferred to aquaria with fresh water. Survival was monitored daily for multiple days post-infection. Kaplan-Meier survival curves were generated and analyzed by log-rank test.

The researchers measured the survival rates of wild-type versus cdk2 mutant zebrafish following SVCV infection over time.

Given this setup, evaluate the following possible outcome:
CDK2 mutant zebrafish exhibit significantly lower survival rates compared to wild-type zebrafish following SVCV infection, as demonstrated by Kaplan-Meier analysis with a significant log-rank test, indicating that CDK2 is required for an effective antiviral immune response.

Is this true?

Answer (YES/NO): NO